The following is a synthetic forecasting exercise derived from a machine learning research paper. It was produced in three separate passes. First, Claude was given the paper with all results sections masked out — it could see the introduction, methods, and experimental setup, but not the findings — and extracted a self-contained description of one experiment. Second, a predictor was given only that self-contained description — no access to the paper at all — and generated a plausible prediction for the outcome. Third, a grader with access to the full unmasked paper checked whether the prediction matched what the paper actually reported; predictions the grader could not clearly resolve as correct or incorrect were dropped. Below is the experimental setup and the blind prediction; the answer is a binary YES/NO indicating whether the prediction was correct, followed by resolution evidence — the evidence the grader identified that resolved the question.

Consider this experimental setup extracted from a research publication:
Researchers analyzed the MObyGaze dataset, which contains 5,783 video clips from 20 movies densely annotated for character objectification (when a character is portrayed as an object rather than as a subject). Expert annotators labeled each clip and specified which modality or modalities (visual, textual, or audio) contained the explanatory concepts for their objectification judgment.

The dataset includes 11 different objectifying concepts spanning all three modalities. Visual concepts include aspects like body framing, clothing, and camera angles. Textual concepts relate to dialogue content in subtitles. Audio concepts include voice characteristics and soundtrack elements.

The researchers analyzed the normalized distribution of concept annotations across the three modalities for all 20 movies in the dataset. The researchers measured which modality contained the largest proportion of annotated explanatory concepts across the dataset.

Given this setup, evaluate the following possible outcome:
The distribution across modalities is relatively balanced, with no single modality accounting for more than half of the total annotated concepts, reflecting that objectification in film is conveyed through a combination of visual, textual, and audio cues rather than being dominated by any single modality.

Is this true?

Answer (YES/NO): NO